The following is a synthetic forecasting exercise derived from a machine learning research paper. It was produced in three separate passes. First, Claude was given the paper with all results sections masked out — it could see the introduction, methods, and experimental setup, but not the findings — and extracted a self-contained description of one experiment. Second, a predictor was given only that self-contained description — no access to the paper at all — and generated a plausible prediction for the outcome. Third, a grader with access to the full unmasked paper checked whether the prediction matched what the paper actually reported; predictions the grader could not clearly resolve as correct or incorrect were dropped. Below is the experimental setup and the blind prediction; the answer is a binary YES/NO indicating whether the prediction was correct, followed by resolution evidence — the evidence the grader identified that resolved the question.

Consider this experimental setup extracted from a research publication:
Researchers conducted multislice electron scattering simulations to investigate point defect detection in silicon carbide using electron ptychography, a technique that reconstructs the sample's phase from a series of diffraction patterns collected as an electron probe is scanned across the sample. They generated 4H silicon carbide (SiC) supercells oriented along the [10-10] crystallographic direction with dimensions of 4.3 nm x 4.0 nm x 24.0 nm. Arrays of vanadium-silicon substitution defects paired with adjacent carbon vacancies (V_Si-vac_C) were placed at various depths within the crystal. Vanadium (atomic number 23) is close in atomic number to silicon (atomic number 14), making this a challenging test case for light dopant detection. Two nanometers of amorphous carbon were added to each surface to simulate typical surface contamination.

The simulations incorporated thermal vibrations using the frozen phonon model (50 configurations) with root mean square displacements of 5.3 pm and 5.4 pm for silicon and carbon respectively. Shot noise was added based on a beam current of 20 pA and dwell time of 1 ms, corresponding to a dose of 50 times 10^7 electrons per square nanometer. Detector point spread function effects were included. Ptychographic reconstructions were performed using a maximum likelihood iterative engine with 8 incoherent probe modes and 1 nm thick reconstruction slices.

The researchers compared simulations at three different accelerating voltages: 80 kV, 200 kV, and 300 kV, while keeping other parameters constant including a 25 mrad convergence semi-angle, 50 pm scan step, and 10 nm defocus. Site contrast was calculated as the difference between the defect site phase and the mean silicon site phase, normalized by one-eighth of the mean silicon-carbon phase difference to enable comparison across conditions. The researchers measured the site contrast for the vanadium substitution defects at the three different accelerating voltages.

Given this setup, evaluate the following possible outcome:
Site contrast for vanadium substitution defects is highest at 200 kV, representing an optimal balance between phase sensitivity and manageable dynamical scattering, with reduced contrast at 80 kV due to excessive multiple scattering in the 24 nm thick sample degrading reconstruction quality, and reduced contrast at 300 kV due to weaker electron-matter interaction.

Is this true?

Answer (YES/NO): NO